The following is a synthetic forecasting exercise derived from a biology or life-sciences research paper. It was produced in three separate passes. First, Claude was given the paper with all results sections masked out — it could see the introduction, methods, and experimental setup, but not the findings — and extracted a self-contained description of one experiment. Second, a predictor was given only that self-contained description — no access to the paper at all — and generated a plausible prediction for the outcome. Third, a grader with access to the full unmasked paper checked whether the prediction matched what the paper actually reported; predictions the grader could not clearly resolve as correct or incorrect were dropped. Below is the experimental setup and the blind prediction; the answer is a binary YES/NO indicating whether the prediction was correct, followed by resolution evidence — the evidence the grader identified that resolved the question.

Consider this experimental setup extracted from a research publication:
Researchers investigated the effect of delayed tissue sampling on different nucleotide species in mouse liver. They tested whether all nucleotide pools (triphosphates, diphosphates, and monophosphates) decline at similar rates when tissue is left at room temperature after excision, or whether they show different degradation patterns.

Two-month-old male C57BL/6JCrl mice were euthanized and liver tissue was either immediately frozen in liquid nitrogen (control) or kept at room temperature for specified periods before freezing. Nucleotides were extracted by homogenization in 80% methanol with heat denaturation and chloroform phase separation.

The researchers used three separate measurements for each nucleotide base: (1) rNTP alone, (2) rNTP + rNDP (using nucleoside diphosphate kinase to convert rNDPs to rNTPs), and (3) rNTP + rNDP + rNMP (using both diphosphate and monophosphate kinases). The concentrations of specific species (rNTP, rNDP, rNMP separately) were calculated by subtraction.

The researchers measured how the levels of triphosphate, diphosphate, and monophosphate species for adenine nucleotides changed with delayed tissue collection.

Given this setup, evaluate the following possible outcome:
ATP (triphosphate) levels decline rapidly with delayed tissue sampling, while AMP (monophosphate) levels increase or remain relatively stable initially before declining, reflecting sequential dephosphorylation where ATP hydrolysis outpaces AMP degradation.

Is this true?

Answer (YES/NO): YES